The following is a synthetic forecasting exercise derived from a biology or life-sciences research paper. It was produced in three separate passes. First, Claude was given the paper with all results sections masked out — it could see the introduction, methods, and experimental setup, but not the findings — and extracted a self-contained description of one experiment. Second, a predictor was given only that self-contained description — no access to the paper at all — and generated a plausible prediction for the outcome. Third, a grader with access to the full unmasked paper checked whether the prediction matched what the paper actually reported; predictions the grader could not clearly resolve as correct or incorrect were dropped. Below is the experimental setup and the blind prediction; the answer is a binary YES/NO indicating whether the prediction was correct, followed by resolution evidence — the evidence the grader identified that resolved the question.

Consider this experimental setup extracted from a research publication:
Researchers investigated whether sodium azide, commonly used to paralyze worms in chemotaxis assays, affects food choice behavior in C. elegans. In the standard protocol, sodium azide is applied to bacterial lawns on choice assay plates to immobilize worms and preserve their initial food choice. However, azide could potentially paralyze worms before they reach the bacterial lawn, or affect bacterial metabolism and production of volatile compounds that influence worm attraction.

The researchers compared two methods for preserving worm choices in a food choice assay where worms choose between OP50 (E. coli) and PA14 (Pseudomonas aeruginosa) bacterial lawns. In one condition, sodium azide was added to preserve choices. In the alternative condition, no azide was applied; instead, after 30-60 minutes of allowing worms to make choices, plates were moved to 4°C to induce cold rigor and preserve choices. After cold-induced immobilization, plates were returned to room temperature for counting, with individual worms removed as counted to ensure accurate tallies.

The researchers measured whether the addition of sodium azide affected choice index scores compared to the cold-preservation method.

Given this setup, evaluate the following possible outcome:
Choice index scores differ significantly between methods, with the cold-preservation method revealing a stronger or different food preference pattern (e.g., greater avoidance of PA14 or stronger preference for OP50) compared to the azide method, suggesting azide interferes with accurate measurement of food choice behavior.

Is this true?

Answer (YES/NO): NO